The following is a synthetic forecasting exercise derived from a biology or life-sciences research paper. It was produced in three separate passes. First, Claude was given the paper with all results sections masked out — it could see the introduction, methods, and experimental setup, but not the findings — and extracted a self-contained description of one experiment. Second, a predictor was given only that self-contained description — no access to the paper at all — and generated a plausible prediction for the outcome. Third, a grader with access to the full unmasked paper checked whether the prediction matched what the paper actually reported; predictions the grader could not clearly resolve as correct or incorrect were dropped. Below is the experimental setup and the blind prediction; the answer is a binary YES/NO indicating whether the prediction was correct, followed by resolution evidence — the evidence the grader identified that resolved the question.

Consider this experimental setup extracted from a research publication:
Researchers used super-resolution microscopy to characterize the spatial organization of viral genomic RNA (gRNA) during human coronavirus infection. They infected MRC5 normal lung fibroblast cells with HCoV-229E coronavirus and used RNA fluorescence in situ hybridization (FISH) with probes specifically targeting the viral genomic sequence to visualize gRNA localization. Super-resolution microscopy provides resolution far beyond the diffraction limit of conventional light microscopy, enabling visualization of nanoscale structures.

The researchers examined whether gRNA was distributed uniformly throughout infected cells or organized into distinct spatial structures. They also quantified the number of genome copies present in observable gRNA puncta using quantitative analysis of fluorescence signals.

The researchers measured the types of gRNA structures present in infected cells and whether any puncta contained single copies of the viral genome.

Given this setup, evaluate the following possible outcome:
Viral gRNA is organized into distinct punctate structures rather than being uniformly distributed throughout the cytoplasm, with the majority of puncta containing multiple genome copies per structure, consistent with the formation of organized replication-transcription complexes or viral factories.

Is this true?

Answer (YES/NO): NO